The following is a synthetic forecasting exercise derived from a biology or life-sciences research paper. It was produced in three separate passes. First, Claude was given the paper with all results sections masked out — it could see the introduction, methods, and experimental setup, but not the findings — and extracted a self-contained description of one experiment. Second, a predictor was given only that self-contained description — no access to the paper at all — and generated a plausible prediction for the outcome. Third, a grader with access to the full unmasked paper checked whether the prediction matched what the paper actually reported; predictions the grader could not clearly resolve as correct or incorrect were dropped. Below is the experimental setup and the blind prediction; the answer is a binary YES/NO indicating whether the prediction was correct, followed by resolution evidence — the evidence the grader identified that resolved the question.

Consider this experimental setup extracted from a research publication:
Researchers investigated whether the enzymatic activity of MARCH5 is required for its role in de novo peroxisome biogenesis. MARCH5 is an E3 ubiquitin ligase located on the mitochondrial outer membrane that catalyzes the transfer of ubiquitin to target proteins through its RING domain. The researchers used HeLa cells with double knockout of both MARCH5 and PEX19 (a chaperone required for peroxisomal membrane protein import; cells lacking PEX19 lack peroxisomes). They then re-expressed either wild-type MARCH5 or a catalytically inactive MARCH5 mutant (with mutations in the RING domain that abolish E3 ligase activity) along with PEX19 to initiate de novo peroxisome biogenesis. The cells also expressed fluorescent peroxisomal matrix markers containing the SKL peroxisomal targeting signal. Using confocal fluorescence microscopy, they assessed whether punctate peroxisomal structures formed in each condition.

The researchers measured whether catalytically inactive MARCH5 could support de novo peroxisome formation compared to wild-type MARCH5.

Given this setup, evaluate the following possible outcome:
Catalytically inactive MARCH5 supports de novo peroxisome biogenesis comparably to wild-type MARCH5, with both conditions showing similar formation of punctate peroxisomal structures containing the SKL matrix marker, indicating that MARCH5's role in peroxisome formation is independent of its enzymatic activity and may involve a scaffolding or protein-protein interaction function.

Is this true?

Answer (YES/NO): NO